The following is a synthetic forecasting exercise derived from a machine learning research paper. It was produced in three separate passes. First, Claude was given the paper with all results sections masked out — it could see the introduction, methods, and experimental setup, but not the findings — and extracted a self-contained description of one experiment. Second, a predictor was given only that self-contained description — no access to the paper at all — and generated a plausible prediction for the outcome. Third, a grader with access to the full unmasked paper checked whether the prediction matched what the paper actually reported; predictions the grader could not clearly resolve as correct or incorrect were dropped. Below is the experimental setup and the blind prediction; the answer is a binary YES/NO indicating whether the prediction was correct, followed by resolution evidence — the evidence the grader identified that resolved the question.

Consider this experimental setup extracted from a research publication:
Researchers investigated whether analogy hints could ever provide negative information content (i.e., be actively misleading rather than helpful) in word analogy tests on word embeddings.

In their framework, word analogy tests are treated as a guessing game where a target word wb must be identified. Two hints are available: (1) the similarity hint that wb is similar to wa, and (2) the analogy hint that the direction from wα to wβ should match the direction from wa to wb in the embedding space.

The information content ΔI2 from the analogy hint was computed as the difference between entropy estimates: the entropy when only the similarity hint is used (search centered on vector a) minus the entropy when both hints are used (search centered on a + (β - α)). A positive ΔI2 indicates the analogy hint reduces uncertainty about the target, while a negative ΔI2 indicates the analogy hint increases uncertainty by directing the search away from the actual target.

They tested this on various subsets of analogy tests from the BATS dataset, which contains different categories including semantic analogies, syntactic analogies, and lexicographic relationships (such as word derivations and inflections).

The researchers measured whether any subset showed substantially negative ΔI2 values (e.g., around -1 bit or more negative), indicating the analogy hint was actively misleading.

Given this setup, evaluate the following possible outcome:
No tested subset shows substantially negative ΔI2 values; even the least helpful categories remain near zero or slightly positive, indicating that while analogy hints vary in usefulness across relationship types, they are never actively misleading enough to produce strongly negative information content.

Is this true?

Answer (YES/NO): NO